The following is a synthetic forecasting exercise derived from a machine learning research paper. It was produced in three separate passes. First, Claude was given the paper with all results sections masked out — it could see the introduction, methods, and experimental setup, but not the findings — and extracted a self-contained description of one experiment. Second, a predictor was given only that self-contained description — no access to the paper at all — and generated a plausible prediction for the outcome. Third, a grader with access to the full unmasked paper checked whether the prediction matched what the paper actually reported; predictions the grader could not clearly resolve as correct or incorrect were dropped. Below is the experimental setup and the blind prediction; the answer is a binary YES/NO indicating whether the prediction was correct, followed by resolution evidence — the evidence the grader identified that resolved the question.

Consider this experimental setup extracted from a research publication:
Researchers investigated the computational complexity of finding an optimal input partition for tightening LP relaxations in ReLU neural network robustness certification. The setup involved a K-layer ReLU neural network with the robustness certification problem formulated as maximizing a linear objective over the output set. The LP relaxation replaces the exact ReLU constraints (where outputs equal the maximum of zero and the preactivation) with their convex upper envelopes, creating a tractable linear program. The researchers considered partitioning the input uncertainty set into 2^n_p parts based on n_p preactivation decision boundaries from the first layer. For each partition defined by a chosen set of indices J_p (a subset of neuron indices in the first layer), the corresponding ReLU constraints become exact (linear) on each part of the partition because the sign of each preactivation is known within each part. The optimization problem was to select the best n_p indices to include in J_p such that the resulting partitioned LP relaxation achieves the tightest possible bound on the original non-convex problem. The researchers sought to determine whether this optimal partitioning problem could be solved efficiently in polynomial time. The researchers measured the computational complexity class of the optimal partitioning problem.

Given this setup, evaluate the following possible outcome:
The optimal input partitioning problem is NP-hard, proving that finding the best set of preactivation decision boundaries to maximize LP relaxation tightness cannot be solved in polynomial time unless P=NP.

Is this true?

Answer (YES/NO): YES